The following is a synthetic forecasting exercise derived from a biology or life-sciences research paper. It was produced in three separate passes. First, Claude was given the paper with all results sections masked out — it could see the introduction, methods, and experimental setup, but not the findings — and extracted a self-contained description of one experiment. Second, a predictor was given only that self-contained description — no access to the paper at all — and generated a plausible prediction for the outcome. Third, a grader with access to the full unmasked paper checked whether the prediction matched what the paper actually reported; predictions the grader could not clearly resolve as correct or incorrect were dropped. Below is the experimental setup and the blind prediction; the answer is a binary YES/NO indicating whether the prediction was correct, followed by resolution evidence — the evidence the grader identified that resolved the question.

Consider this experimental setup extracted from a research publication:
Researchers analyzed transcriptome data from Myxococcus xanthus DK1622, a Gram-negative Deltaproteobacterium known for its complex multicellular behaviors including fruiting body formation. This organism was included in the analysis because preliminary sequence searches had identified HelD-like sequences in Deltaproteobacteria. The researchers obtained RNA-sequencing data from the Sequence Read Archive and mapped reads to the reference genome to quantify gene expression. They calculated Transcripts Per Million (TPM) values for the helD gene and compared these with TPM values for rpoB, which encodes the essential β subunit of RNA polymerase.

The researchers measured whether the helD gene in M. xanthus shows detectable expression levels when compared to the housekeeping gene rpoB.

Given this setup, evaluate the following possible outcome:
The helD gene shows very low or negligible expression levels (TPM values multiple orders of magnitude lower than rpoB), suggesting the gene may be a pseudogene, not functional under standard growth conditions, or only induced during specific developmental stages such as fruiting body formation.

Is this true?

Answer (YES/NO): NO